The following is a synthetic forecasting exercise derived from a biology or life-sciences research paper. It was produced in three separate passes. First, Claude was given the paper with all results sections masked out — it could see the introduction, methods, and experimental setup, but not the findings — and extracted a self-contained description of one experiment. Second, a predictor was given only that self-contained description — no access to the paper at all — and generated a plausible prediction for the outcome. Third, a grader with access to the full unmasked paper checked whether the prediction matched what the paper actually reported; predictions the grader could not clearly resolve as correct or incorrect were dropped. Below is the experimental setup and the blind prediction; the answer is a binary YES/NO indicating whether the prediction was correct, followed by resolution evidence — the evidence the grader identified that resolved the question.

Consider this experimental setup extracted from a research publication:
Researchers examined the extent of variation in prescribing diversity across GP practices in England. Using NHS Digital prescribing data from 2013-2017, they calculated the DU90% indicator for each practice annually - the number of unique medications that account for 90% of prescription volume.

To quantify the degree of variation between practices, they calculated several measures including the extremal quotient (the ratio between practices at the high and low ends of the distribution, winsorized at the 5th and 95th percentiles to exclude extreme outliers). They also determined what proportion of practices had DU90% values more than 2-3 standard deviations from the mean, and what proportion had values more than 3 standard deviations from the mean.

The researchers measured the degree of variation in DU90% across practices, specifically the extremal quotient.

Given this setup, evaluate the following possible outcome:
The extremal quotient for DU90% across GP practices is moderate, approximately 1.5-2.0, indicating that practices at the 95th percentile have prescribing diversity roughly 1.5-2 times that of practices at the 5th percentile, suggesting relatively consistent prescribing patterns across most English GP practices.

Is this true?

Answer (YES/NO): NO